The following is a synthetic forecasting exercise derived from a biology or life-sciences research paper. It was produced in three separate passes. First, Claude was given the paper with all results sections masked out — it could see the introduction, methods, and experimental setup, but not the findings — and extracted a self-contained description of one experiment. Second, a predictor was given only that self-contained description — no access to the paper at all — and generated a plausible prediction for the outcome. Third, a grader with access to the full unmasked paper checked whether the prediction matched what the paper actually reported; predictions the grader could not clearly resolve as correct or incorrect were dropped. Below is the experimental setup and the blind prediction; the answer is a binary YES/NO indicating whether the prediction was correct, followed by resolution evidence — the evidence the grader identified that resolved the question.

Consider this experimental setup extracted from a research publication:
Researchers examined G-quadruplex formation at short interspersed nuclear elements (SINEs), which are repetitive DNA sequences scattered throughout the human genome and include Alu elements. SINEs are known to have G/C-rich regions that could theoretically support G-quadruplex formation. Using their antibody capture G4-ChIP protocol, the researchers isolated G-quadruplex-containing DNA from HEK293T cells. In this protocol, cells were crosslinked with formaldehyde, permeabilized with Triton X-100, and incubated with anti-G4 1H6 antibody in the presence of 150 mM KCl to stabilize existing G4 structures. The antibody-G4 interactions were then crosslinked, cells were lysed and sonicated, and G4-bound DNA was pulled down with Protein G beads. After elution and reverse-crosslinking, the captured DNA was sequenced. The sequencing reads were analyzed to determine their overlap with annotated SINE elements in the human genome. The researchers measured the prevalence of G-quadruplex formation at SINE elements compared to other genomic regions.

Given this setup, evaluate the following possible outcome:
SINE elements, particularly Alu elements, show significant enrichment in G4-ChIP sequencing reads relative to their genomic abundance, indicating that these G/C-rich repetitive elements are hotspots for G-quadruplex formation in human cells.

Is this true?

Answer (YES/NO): NO